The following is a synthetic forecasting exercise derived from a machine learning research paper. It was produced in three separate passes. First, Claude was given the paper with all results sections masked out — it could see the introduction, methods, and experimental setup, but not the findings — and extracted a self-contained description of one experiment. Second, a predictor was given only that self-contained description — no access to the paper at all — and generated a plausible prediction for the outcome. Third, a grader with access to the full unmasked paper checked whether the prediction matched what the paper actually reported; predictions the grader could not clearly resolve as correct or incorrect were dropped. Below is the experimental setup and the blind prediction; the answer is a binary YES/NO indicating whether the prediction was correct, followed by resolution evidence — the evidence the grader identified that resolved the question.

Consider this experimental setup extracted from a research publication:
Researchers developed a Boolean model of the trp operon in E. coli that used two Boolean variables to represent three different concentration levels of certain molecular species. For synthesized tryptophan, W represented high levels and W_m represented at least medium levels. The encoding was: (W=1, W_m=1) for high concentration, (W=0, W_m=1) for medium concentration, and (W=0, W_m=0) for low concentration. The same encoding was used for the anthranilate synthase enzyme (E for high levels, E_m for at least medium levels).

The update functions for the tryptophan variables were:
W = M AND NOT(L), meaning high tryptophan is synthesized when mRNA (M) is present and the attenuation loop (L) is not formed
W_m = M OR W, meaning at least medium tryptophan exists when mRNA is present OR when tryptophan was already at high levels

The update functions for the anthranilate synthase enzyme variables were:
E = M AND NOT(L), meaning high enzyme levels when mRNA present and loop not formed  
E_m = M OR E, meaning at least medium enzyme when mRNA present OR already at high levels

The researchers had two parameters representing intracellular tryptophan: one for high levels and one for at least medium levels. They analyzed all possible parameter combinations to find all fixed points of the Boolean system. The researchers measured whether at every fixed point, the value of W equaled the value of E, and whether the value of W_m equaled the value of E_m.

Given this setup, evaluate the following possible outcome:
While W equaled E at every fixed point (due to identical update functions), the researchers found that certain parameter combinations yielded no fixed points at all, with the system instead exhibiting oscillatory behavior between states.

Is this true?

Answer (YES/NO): NO